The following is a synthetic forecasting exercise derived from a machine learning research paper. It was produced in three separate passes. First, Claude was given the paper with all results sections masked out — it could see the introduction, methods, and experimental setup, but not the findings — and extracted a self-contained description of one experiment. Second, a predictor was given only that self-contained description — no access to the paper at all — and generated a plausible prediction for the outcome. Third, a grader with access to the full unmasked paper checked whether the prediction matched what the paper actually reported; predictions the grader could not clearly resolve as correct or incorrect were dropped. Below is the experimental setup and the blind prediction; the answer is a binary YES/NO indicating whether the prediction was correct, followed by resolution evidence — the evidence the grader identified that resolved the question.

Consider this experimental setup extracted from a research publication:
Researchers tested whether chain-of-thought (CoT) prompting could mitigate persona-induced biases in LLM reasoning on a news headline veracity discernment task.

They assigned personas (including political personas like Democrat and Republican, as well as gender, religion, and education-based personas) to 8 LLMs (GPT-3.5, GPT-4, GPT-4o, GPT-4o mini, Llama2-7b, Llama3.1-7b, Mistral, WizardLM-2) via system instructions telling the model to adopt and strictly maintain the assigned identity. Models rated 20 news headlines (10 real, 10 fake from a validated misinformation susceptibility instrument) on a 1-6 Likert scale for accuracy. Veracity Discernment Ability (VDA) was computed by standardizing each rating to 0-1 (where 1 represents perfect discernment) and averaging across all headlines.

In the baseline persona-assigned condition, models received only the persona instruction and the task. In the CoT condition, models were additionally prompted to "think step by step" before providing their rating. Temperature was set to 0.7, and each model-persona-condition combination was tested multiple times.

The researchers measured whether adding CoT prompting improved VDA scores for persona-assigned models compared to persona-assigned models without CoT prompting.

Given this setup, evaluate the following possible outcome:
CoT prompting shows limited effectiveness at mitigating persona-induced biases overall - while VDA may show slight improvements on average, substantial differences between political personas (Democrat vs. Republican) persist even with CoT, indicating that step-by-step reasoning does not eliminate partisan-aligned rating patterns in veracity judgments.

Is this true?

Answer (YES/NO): NO